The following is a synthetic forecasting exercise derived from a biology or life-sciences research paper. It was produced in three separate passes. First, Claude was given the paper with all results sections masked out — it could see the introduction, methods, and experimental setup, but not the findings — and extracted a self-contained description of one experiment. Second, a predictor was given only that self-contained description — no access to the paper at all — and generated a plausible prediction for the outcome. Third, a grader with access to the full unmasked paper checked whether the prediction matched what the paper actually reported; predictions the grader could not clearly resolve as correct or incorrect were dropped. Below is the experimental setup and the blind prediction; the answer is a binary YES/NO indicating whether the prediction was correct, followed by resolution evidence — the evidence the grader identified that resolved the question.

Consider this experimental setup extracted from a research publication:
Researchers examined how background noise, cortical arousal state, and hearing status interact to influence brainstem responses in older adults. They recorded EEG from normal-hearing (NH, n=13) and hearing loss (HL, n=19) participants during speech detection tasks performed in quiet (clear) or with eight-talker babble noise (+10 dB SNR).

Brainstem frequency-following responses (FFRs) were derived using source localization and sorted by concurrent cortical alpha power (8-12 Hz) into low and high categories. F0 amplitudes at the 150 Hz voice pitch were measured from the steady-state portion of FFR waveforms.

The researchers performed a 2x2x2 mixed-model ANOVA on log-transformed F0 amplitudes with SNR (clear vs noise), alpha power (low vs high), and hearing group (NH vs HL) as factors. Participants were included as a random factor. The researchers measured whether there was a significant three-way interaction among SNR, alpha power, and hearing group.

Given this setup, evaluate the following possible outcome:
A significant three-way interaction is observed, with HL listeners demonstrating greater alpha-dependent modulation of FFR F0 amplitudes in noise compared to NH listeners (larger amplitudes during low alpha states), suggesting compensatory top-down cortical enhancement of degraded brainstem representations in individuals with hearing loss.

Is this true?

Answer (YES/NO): NO